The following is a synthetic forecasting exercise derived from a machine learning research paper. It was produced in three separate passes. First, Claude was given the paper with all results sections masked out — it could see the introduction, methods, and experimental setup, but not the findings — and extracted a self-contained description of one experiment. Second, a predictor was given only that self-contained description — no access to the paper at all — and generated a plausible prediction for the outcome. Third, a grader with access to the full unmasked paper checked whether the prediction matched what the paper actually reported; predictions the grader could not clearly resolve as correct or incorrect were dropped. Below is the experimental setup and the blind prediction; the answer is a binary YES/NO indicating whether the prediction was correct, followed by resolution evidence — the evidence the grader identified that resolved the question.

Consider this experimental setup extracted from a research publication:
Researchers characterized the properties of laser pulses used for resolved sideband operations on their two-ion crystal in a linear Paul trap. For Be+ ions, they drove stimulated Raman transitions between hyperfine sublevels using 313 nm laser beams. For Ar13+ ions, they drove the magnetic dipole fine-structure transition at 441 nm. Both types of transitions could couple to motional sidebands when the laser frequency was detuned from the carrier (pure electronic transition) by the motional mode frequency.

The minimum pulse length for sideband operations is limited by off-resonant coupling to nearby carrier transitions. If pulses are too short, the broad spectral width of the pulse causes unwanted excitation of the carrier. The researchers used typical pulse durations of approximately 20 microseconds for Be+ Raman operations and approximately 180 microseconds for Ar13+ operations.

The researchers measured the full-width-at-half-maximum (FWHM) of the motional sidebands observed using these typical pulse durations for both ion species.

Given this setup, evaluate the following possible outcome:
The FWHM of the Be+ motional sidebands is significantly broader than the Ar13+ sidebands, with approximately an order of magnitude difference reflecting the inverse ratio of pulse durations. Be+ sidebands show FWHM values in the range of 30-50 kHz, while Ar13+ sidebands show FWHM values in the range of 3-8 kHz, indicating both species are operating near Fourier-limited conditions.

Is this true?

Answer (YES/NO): YES